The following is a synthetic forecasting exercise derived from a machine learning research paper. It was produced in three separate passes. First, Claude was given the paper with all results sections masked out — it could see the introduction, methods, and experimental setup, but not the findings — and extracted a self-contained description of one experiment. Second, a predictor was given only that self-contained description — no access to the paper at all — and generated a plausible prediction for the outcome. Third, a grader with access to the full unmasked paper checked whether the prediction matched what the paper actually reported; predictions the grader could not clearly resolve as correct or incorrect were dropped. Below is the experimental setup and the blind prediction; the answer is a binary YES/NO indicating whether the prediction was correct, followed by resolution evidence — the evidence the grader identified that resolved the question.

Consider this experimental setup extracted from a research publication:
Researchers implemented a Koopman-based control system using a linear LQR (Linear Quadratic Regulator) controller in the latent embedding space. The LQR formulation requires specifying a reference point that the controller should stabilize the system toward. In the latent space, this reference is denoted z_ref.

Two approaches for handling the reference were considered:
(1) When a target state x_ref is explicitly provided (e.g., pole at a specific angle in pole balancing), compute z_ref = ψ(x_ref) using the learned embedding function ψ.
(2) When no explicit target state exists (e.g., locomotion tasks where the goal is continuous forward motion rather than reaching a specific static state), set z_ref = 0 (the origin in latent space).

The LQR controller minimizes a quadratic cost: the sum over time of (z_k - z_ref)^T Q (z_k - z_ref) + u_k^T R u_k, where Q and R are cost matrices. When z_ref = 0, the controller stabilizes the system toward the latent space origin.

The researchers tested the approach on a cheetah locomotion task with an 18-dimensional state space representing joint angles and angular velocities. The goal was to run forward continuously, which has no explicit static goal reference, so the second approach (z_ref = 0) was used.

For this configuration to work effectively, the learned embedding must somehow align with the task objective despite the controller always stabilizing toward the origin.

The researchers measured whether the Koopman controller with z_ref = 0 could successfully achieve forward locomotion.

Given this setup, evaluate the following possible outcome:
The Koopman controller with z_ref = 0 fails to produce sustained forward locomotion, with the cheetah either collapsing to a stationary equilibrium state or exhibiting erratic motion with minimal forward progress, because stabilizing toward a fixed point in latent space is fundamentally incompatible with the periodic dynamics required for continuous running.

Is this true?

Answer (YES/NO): NO